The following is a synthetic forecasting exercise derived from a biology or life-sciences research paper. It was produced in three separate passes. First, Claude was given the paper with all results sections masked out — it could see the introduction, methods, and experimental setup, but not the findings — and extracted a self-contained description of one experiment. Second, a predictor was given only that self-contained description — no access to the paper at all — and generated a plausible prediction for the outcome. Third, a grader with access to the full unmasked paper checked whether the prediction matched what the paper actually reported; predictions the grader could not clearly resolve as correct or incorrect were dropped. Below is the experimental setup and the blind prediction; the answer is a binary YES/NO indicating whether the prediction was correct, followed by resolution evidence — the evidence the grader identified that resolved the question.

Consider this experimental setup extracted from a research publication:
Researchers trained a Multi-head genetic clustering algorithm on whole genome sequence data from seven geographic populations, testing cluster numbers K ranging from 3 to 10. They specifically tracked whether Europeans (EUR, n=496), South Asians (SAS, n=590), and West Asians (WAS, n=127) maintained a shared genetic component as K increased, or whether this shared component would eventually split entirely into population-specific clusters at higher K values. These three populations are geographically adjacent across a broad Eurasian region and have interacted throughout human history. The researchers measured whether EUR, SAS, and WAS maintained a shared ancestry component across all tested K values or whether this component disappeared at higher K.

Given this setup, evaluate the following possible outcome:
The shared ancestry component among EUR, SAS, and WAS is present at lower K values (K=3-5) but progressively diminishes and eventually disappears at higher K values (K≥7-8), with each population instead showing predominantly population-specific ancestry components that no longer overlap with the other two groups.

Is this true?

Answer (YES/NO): NO